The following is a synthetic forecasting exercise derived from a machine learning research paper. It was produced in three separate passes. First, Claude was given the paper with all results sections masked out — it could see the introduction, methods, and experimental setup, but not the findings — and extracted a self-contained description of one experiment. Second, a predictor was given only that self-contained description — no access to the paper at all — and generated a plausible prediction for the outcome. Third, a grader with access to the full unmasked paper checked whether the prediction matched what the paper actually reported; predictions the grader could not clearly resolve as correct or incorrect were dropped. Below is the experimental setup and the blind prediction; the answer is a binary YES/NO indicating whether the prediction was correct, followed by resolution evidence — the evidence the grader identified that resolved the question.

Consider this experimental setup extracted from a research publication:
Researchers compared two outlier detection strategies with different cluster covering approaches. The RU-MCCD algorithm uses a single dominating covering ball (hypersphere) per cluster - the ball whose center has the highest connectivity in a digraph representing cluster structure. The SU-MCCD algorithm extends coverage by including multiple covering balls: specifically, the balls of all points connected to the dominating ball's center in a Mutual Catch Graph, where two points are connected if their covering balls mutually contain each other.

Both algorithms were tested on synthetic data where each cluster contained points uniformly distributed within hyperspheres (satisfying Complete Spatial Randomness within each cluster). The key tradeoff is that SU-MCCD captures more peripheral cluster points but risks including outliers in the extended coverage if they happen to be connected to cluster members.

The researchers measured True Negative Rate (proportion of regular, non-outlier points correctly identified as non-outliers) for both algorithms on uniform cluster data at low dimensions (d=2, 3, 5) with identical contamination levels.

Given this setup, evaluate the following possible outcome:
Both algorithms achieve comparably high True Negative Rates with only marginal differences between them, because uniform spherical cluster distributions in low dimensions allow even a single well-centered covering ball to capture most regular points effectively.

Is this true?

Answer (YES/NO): YES